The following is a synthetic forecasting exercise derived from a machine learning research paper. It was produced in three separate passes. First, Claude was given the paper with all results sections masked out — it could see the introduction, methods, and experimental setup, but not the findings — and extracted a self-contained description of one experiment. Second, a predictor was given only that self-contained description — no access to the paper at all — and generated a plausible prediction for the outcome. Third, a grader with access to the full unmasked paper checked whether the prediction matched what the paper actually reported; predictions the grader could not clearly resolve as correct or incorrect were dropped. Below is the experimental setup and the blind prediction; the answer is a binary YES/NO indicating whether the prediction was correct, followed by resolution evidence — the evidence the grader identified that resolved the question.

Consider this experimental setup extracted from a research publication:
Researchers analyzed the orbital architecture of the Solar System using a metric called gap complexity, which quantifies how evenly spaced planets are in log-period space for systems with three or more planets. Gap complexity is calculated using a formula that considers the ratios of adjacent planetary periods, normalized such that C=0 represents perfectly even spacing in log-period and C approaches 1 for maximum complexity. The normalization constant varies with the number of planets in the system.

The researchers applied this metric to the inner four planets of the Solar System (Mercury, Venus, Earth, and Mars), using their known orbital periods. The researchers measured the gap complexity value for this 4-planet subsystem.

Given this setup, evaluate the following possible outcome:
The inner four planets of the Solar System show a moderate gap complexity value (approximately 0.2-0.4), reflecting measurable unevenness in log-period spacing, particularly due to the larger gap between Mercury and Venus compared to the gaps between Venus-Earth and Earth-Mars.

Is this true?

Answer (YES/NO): NO